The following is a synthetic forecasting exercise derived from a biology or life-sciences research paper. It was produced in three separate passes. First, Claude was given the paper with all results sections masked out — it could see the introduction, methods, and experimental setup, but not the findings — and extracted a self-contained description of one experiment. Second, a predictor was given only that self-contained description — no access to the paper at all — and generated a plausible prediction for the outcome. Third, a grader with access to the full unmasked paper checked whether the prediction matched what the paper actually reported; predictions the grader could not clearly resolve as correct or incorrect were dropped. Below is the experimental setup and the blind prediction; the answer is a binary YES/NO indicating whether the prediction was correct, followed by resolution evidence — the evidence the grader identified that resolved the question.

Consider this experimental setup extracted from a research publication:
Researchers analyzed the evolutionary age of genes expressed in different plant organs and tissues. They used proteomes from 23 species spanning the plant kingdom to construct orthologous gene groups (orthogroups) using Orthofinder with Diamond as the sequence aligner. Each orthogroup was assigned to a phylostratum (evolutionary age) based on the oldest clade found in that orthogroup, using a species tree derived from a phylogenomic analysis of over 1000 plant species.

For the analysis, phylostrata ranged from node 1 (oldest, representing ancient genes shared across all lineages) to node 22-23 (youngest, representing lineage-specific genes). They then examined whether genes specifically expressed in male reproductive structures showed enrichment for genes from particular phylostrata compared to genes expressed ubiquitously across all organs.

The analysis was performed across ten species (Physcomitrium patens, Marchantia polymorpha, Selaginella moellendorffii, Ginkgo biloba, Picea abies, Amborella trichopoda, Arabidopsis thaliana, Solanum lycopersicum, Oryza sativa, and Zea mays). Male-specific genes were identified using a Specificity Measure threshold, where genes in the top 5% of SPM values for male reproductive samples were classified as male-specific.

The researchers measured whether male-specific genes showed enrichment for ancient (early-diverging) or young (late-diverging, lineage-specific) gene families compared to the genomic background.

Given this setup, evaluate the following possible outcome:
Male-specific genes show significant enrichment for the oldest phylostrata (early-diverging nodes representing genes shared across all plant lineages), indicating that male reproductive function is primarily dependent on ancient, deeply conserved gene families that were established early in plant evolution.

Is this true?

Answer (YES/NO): NO